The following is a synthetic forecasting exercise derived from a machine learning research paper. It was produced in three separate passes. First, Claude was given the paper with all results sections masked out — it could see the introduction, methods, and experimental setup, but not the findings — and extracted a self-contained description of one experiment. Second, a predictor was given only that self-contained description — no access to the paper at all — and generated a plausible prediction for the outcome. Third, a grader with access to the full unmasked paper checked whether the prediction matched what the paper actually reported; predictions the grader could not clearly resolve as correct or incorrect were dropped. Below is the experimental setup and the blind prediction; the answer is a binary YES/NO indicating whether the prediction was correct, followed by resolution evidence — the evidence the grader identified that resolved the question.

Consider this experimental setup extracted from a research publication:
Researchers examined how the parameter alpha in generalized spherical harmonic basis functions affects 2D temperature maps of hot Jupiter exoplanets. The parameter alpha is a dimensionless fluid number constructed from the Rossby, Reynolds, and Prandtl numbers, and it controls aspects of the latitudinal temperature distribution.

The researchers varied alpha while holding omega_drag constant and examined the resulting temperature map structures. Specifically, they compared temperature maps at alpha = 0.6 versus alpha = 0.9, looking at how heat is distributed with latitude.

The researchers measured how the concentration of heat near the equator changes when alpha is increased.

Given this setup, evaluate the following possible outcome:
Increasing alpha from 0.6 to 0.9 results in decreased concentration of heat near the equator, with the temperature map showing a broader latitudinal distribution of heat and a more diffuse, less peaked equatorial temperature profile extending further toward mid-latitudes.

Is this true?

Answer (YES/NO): NO